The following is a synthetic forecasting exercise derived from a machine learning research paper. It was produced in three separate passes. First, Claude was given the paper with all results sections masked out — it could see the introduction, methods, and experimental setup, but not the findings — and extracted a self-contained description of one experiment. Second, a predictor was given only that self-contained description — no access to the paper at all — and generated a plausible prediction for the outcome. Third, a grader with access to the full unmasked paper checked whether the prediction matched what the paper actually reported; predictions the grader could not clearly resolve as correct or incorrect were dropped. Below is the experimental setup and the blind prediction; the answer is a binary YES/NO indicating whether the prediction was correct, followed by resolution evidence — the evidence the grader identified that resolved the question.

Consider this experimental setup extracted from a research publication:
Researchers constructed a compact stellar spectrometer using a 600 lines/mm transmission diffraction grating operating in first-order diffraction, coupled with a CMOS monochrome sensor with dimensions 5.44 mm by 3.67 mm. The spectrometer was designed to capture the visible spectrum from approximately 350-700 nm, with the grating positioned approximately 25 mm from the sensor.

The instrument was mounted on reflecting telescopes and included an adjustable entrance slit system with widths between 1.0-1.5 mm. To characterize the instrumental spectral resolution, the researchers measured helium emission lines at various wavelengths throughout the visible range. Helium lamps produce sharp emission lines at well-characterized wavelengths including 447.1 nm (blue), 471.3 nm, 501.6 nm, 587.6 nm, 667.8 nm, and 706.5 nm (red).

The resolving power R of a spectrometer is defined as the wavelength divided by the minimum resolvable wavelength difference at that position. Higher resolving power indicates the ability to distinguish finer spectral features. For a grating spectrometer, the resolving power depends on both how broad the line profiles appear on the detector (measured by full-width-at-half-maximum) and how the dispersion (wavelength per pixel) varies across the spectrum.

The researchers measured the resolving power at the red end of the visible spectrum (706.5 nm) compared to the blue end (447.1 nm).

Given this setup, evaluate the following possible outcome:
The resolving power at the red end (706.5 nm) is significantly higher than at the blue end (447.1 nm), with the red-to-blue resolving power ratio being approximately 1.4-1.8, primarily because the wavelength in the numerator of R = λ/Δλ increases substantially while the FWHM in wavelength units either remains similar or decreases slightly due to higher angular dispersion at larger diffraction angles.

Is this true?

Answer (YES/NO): NO